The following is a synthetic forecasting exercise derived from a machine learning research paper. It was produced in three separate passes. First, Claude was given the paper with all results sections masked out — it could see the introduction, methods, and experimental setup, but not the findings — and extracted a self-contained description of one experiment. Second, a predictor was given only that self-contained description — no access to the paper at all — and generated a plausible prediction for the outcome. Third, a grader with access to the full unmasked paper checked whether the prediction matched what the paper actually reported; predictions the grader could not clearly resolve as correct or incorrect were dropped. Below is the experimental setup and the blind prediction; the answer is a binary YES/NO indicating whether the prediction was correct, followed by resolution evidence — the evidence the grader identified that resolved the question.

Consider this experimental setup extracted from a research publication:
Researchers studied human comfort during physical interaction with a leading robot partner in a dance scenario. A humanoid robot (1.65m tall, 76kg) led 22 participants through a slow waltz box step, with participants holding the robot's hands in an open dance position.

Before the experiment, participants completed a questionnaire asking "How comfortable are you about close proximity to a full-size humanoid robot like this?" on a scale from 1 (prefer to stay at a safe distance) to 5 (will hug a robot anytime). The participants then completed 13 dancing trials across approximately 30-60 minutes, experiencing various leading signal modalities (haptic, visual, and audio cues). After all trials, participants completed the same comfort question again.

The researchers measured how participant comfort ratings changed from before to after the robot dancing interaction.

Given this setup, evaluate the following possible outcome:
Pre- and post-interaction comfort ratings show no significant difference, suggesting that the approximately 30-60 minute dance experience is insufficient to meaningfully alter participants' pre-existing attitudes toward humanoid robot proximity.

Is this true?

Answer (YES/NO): NO